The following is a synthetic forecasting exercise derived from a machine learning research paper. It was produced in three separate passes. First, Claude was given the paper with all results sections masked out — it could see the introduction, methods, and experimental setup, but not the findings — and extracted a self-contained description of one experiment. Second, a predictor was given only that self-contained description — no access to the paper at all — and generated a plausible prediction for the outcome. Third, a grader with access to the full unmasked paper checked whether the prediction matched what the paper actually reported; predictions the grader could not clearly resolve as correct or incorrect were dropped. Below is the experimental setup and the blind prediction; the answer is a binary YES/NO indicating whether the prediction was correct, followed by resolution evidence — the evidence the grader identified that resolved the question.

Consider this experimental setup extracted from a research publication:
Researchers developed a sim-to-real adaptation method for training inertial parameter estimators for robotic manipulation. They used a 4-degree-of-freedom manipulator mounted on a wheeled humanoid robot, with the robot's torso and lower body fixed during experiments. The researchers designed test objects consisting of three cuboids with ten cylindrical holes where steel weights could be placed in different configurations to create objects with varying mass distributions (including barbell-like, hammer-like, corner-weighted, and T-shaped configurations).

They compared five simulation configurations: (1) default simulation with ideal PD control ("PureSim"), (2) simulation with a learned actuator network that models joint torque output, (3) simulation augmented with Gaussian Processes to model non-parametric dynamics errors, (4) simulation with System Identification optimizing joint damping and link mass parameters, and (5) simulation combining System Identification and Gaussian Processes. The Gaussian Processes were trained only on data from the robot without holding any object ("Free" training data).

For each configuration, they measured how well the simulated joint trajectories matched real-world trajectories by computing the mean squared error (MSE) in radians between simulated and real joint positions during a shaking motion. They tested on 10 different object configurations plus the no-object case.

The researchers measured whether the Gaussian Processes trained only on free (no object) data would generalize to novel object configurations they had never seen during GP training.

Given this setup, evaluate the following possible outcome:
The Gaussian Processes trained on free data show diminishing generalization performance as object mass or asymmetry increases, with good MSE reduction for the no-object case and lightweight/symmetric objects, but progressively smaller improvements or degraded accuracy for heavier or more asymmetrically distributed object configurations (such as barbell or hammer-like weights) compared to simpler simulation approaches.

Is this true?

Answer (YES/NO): NO